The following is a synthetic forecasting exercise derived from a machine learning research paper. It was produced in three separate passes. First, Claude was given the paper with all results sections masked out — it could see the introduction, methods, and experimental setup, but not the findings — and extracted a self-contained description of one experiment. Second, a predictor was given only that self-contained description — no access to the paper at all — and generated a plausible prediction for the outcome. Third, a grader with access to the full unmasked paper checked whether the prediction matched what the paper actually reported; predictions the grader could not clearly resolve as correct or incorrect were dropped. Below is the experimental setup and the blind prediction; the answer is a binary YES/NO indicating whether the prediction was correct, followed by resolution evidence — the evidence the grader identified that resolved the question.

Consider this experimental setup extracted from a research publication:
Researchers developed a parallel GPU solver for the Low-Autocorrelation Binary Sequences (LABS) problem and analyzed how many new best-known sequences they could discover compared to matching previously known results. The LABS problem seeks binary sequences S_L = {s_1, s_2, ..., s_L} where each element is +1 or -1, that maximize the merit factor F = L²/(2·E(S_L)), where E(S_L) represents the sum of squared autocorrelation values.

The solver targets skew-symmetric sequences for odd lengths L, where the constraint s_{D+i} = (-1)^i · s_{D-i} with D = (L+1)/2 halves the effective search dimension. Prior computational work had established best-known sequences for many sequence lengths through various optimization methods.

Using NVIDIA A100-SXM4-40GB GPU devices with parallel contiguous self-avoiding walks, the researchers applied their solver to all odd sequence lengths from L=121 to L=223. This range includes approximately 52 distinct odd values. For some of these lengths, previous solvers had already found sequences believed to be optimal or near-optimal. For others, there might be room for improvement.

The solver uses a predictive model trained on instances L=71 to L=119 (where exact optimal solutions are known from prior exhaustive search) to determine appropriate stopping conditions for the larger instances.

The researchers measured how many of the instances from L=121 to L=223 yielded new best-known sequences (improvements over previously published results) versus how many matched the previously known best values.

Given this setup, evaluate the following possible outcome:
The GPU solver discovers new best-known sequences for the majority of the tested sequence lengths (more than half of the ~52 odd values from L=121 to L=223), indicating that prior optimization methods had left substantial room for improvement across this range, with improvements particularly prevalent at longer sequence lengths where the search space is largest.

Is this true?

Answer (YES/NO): NO